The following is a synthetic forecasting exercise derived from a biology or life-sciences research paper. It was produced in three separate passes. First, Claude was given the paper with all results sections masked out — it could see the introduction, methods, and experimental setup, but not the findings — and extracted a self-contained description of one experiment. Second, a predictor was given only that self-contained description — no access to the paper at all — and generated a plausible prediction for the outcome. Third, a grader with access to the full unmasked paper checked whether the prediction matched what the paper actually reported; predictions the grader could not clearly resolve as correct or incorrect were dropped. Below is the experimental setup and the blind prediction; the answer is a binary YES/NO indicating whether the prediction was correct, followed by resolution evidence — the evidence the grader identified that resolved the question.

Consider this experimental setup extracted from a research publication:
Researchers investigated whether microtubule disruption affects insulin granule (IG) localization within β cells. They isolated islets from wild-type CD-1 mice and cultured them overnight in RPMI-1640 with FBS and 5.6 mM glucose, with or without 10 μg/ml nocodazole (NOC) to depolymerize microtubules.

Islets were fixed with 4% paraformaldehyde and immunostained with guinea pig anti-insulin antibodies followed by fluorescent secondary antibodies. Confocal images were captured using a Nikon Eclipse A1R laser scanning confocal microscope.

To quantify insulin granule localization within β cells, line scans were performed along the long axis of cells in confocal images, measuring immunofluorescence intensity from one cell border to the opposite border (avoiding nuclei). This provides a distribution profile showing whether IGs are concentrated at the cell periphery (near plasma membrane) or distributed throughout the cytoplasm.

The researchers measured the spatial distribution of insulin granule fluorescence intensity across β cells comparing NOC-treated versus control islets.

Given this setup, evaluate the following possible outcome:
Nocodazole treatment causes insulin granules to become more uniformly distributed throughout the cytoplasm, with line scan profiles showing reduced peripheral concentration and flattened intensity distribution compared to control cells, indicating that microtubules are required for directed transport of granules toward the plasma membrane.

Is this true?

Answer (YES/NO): NO